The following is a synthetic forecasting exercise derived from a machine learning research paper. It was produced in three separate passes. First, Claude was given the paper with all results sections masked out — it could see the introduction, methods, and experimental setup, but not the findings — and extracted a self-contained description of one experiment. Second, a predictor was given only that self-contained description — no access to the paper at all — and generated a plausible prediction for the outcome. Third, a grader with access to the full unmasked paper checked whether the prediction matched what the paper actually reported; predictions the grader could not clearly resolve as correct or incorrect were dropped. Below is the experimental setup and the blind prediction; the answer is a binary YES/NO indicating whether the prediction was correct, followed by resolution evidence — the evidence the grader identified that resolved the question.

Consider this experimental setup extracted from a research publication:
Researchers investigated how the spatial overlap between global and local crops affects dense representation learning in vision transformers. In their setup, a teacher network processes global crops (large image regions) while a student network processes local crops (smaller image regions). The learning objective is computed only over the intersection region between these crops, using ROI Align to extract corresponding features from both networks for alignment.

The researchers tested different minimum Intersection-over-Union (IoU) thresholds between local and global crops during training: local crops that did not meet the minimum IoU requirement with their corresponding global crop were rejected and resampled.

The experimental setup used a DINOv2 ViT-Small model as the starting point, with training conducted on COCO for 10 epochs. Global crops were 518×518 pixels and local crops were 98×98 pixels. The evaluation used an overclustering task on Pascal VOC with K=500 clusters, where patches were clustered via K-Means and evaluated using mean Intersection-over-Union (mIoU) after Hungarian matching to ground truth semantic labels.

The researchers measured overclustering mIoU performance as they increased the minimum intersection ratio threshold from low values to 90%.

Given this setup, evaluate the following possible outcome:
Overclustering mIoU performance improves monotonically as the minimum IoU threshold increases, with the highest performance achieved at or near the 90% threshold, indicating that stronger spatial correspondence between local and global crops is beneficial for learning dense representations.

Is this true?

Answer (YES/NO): YES